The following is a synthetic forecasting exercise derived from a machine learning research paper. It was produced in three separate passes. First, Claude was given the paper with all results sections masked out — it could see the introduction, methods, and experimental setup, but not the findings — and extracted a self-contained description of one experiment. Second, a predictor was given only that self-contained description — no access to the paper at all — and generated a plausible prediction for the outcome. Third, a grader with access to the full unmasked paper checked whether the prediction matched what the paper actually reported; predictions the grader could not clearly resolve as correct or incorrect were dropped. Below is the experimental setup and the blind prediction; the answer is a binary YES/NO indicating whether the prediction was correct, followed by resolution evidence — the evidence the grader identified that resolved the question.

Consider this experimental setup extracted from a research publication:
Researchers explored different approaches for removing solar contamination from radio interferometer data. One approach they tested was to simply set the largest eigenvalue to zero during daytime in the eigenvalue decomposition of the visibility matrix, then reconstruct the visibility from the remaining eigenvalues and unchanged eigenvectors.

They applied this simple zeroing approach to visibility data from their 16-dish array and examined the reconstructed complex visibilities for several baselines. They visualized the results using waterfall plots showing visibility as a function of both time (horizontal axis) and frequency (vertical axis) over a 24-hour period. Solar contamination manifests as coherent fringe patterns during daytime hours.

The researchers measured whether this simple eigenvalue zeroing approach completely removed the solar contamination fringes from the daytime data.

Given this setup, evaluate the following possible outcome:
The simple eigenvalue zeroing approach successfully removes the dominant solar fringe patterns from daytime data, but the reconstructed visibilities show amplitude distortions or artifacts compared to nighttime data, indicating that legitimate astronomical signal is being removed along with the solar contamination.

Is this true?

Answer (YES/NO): NO